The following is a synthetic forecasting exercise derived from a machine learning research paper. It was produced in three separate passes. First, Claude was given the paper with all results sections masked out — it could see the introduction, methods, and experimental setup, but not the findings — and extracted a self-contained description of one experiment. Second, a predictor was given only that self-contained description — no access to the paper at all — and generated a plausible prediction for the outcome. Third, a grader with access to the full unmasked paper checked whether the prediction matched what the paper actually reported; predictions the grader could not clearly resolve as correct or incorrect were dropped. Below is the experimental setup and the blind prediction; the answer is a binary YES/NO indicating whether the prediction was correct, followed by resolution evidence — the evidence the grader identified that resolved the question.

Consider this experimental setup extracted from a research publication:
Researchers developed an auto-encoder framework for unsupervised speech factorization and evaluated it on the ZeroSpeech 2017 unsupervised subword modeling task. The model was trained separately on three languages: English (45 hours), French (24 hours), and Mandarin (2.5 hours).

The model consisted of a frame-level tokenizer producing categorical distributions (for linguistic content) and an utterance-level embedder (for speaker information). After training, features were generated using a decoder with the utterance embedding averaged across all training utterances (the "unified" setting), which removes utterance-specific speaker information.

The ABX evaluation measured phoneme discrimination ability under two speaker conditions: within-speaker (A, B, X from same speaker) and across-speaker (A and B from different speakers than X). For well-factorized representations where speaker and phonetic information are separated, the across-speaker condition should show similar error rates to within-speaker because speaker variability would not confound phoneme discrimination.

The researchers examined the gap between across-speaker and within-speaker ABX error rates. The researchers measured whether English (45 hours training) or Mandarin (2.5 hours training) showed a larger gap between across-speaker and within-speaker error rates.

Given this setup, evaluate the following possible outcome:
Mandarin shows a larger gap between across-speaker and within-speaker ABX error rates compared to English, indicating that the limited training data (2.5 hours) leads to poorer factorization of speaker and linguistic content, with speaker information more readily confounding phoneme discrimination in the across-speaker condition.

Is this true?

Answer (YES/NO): NO